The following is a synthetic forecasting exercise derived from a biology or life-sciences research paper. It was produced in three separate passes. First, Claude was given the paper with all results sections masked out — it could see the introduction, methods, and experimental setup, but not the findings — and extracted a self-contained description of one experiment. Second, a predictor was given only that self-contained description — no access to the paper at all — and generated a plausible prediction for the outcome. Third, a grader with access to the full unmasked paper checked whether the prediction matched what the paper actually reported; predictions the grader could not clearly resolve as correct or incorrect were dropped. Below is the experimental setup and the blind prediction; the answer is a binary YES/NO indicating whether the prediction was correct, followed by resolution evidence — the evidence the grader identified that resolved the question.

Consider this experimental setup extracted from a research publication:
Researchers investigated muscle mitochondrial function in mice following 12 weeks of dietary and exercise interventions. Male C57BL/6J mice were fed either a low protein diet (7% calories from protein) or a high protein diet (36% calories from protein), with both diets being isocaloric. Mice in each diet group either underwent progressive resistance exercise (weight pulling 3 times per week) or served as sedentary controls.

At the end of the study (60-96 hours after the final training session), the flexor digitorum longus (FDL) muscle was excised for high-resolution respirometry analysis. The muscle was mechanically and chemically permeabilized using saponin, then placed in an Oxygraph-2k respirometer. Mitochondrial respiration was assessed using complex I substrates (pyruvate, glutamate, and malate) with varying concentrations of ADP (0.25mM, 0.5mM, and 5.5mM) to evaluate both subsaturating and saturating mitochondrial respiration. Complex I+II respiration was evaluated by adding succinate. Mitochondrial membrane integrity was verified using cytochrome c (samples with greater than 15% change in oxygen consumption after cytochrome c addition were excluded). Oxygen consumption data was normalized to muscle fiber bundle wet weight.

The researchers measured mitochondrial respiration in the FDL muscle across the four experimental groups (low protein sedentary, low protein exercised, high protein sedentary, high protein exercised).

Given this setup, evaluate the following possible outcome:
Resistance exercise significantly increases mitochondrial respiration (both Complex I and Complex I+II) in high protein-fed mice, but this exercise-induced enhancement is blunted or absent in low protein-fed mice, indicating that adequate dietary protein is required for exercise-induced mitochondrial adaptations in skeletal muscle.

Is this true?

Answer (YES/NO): NO